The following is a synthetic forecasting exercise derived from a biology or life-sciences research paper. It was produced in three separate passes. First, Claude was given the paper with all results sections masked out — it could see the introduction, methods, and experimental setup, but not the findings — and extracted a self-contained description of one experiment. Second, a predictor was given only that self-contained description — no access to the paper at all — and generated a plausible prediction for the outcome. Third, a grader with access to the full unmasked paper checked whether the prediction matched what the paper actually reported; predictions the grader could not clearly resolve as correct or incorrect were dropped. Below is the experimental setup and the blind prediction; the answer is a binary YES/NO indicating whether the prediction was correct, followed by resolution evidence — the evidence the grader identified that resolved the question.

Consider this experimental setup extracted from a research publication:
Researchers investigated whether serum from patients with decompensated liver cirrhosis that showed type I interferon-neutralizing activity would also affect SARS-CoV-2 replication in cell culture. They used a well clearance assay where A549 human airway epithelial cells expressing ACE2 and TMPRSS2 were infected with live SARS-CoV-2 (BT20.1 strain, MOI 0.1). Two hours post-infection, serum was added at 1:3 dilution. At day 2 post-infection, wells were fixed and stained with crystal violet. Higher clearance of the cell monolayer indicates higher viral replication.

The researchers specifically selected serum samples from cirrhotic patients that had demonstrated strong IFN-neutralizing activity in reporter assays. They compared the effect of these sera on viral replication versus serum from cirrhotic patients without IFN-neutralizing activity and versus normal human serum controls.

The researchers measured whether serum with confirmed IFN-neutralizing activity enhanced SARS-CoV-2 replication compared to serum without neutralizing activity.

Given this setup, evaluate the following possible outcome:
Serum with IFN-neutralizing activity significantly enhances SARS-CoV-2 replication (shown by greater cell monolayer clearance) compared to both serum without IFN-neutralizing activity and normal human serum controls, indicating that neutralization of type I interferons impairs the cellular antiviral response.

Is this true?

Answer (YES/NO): NO